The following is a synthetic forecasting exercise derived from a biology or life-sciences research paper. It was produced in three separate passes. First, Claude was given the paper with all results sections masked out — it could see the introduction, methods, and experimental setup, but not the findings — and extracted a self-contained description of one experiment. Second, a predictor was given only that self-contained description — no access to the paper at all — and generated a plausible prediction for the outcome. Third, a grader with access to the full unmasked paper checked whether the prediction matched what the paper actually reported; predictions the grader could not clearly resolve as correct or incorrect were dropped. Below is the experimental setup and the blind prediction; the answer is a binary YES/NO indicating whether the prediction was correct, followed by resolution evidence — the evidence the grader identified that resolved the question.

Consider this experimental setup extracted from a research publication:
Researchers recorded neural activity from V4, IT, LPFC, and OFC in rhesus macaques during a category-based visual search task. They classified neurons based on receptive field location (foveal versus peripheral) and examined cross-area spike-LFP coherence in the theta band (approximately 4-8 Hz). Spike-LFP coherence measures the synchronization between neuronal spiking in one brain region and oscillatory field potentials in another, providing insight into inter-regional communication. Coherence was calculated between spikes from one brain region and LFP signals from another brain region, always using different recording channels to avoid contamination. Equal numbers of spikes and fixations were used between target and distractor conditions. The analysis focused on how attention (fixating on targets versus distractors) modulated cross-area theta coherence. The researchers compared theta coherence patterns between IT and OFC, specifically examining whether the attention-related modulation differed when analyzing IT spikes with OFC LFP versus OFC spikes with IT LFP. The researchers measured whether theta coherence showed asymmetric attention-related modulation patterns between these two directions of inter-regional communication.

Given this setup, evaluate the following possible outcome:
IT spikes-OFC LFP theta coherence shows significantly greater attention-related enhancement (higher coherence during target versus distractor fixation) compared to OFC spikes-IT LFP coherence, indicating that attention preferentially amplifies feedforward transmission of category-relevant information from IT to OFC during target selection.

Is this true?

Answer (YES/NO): NO